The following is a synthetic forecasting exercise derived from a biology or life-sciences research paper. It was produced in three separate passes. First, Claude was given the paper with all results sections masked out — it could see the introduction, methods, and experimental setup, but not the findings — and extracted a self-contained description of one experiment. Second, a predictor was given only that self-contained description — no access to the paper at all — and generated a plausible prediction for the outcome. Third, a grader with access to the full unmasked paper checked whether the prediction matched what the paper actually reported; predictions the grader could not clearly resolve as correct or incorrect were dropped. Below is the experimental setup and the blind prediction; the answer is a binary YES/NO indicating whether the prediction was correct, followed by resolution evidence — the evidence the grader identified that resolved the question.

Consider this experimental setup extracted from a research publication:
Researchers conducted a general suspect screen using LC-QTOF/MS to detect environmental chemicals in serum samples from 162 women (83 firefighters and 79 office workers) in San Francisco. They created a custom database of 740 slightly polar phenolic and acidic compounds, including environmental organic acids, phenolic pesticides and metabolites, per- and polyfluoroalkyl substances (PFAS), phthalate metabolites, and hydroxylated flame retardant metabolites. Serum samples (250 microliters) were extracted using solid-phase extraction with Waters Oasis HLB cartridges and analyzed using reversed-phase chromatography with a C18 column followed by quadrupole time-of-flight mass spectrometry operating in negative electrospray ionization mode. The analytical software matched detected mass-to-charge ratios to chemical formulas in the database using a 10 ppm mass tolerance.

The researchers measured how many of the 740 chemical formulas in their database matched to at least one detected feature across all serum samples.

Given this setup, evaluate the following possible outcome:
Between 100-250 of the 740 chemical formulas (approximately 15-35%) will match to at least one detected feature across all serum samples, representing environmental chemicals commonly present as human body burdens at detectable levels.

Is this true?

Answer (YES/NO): NO